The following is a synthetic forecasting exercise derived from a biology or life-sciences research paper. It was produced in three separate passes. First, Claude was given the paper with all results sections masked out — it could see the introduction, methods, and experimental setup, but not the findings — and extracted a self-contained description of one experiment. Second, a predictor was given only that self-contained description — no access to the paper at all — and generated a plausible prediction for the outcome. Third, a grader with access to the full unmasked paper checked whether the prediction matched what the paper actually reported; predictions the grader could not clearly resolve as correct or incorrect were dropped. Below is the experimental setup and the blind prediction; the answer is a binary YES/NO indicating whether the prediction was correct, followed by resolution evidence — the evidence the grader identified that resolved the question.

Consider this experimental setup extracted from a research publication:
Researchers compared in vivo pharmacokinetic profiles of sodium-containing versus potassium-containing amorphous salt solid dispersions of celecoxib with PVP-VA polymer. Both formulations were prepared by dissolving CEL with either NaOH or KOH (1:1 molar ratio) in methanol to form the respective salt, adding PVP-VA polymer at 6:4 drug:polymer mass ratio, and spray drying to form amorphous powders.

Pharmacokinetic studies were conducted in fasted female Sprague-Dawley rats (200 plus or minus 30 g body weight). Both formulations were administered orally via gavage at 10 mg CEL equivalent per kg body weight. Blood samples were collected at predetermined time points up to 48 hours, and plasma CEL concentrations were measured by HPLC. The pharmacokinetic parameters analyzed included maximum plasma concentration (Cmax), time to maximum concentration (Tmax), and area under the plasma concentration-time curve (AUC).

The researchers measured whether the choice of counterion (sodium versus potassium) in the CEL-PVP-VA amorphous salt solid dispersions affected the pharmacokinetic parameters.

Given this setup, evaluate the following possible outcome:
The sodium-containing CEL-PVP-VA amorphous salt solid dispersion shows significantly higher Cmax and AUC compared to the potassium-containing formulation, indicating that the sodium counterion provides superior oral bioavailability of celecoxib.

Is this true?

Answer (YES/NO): NO